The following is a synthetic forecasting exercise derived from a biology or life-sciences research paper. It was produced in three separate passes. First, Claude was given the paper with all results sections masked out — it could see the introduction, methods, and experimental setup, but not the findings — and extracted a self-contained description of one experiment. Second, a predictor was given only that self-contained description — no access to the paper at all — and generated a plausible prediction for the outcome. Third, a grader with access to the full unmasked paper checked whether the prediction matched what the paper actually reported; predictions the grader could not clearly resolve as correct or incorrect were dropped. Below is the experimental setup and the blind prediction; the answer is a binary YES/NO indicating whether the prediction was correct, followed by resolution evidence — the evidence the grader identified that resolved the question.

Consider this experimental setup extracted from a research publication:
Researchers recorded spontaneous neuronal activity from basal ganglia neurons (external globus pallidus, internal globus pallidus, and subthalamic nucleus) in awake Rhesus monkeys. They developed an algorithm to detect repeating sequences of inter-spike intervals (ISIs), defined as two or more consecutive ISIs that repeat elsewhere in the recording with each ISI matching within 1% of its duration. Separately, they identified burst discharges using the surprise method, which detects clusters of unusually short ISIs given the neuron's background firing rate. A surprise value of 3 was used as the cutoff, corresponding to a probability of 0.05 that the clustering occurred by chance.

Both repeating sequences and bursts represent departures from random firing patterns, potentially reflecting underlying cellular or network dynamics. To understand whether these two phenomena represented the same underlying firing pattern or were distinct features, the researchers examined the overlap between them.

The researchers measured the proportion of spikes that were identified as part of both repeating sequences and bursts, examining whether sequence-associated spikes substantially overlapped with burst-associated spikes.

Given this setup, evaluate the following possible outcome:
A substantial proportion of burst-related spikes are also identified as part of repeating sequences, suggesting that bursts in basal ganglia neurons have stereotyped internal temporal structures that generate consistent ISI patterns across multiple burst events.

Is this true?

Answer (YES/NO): NO